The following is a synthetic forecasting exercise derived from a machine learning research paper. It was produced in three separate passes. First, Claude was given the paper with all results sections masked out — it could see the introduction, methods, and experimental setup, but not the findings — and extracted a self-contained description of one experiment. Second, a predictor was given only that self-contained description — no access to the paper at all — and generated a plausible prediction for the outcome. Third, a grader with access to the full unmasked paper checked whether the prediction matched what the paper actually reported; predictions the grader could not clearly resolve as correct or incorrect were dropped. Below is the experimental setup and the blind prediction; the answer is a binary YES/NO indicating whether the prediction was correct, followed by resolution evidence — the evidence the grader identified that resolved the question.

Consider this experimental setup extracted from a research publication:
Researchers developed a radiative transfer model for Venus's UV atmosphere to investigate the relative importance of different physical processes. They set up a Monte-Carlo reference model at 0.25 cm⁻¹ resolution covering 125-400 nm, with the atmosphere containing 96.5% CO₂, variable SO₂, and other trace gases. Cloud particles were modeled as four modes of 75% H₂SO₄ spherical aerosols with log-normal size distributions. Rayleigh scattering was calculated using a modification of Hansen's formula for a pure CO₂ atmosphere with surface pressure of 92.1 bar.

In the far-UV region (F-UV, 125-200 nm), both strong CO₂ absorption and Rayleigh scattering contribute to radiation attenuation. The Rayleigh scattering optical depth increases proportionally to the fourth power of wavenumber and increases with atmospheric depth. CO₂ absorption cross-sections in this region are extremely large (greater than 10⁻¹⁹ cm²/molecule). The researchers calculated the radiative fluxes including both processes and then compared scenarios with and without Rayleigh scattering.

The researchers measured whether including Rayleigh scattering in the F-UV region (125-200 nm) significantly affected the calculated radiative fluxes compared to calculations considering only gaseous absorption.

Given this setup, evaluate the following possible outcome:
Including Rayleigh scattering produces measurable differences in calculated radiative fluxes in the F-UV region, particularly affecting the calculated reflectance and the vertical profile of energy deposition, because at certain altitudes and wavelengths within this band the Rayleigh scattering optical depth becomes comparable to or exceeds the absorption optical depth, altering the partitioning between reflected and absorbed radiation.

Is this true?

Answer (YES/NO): NO